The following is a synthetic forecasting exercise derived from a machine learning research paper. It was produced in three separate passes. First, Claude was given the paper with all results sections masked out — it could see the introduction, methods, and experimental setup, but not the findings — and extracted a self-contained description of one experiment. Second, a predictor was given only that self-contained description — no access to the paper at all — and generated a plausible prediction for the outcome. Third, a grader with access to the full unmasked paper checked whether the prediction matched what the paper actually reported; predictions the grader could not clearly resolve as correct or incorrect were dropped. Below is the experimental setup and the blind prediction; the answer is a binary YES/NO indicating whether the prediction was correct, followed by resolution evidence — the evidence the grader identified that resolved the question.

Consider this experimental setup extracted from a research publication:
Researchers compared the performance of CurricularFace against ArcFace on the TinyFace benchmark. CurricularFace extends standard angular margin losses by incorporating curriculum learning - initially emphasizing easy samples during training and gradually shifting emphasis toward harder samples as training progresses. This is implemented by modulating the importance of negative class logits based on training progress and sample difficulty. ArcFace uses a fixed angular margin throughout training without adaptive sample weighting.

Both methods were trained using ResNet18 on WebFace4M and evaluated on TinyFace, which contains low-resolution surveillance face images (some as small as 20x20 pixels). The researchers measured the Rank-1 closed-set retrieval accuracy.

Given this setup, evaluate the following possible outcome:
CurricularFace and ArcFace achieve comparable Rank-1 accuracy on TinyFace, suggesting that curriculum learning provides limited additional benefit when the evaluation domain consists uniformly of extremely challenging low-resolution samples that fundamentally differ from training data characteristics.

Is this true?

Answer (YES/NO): NO